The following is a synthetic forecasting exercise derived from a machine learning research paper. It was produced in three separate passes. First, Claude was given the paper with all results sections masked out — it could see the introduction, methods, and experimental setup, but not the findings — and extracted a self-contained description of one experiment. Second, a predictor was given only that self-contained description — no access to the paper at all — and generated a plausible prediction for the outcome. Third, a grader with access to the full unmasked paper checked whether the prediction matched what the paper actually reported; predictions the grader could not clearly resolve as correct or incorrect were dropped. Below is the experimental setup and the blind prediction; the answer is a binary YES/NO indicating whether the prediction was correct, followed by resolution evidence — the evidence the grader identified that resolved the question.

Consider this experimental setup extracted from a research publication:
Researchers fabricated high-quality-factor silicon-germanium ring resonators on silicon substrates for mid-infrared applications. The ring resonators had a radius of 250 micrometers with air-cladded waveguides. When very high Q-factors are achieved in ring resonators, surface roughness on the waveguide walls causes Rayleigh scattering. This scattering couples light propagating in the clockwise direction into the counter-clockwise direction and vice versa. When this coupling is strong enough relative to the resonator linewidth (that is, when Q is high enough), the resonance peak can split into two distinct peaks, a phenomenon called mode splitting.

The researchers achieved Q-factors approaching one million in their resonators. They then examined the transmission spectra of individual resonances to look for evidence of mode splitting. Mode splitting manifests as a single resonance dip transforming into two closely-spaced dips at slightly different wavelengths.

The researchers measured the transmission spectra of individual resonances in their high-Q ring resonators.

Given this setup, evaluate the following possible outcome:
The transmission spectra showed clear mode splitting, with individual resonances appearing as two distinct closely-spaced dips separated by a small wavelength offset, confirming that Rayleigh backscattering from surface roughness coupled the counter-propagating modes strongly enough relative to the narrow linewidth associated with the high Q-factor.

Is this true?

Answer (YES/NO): YES